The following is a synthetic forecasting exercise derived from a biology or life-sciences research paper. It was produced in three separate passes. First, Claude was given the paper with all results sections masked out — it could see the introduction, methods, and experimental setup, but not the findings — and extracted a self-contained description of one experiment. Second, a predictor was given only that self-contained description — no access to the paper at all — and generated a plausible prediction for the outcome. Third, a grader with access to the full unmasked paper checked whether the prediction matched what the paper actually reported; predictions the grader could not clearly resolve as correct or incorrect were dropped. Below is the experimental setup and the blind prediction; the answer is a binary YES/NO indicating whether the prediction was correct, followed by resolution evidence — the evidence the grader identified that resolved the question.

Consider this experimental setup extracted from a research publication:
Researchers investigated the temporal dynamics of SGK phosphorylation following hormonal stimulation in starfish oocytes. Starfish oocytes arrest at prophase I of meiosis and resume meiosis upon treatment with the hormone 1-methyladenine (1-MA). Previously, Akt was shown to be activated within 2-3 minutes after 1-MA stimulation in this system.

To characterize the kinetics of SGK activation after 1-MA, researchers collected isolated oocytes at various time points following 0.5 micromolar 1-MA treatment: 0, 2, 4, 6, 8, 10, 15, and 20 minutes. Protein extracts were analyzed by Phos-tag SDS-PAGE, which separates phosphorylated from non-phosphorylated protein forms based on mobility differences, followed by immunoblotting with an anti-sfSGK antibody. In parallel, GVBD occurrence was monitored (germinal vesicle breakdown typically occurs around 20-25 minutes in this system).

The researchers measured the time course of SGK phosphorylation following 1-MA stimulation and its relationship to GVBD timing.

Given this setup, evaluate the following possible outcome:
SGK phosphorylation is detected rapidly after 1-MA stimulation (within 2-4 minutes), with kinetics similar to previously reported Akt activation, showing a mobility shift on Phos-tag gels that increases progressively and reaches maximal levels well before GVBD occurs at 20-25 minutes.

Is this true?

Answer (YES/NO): NO